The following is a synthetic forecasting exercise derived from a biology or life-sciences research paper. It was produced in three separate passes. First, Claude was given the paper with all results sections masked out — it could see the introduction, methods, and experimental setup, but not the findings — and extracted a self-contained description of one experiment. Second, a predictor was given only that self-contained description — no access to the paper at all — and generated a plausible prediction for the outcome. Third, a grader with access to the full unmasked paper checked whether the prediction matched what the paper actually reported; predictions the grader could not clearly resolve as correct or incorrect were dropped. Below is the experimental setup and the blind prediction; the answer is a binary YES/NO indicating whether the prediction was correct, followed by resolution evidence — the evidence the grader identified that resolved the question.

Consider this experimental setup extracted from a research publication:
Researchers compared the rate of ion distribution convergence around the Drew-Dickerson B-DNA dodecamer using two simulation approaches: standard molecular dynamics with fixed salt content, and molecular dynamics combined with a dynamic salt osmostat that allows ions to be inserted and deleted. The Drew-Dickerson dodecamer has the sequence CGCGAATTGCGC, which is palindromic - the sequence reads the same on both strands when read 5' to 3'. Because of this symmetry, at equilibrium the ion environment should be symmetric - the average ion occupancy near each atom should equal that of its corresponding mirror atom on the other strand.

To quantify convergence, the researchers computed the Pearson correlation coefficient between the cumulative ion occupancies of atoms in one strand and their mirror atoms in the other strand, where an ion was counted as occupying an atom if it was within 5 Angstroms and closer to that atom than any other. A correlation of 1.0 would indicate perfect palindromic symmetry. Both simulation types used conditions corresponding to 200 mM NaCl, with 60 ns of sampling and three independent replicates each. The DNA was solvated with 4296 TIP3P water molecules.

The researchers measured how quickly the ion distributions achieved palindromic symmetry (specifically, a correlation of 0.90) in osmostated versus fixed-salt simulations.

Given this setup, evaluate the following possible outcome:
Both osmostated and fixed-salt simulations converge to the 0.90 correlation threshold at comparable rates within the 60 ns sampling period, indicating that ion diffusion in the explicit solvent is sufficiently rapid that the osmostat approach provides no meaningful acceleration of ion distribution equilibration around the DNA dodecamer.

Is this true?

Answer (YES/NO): NO